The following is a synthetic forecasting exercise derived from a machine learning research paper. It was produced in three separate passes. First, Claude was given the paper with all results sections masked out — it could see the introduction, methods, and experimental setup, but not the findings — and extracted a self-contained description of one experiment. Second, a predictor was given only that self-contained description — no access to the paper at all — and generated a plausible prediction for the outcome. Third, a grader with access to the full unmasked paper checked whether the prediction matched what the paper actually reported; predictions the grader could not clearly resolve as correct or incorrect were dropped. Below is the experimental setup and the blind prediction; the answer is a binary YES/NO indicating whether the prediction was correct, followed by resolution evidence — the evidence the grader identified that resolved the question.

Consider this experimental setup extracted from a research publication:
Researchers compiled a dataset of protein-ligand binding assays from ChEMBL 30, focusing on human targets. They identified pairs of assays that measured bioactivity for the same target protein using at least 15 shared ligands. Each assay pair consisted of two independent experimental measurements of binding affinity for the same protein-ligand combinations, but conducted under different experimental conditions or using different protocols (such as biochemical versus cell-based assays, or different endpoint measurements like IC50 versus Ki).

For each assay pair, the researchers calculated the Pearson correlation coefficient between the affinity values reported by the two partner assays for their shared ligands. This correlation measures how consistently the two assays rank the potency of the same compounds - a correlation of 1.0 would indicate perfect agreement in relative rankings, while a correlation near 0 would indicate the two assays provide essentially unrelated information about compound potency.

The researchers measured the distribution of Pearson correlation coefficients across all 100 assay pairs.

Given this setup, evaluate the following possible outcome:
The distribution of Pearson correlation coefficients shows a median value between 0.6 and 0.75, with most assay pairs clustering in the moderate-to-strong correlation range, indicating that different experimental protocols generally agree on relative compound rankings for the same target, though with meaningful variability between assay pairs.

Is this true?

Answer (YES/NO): NO